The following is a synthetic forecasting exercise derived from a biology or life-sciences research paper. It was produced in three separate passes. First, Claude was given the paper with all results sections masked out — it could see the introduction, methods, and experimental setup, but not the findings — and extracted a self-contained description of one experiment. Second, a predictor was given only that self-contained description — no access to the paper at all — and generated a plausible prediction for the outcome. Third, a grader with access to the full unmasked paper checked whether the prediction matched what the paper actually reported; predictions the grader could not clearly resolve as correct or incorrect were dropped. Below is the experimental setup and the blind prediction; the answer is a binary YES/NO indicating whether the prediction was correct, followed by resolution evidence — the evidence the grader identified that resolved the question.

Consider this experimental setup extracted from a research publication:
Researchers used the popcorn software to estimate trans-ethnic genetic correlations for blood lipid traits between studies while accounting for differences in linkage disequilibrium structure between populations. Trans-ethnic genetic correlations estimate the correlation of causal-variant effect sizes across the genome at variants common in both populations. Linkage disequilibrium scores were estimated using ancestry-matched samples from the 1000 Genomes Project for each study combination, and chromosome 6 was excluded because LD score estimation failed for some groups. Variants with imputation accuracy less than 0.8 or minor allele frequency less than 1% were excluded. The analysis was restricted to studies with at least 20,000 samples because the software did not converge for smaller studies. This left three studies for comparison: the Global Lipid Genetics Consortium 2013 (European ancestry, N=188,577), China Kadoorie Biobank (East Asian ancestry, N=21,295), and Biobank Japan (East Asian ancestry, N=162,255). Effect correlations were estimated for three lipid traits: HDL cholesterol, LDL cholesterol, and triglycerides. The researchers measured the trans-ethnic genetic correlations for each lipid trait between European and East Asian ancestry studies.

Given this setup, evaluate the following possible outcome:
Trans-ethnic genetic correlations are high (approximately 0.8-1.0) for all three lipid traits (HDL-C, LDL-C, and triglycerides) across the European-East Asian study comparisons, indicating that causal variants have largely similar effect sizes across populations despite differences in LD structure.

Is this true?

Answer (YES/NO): YES